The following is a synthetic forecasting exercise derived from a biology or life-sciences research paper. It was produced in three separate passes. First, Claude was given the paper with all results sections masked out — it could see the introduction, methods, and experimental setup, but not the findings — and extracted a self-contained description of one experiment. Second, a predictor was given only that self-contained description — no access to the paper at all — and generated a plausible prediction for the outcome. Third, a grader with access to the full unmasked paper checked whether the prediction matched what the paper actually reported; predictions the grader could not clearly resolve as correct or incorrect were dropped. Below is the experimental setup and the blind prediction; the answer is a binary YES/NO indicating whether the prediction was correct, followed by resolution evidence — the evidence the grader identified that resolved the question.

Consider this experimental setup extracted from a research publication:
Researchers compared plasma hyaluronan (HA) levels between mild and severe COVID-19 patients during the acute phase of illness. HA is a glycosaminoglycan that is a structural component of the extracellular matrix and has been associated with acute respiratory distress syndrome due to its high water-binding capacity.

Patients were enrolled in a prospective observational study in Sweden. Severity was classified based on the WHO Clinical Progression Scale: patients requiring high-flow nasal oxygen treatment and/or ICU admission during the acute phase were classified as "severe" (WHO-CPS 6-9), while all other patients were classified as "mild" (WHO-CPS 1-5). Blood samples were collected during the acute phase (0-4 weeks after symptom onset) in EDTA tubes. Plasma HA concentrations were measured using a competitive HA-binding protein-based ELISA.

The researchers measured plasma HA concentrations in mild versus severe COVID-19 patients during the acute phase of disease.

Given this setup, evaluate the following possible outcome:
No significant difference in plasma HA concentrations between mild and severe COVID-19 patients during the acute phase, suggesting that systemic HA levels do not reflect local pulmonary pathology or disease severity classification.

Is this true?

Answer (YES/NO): NO